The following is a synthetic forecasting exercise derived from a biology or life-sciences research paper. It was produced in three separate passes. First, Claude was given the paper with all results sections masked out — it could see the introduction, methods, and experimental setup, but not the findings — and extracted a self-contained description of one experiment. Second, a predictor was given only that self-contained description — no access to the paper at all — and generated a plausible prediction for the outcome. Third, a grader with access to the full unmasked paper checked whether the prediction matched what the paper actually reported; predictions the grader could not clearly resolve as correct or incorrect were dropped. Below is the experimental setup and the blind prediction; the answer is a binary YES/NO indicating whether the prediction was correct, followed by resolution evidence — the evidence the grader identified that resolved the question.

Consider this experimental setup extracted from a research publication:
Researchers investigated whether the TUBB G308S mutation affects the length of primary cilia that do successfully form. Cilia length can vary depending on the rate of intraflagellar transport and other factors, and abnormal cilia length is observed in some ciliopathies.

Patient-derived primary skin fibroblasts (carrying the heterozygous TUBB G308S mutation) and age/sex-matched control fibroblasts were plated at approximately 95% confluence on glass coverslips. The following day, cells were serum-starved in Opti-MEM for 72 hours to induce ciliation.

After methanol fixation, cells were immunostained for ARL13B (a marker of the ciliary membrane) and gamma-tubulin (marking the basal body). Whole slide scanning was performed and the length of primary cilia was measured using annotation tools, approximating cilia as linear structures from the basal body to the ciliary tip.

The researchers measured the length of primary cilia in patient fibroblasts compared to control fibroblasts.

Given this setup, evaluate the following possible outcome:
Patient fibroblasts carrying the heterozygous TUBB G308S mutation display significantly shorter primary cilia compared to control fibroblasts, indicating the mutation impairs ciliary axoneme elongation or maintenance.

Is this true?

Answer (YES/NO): NO